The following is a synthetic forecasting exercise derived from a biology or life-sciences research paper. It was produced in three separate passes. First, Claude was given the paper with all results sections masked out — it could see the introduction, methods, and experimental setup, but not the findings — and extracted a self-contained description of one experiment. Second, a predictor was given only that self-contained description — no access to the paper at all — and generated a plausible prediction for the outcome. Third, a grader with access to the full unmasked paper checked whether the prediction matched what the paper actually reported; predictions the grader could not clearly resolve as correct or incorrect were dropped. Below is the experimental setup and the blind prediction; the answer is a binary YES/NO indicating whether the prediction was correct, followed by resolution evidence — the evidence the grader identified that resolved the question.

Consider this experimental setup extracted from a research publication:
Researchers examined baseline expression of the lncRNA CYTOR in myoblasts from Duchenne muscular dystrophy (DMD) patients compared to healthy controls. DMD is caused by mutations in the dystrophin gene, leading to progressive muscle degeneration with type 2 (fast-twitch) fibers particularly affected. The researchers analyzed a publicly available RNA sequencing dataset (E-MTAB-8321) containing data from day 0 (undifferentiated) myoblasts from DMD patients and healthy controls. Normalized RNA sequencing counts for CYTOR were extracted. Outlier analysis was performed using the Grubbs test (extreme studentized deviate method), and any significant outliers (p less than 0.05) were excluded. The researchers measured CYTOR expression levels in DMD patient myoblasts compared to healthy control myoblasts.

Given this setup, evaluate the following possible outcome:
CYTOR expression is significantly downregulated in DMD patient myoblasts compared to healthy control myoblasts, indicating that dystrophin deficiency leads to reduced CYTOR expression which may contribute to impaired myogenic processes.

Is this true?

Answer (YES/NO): YES